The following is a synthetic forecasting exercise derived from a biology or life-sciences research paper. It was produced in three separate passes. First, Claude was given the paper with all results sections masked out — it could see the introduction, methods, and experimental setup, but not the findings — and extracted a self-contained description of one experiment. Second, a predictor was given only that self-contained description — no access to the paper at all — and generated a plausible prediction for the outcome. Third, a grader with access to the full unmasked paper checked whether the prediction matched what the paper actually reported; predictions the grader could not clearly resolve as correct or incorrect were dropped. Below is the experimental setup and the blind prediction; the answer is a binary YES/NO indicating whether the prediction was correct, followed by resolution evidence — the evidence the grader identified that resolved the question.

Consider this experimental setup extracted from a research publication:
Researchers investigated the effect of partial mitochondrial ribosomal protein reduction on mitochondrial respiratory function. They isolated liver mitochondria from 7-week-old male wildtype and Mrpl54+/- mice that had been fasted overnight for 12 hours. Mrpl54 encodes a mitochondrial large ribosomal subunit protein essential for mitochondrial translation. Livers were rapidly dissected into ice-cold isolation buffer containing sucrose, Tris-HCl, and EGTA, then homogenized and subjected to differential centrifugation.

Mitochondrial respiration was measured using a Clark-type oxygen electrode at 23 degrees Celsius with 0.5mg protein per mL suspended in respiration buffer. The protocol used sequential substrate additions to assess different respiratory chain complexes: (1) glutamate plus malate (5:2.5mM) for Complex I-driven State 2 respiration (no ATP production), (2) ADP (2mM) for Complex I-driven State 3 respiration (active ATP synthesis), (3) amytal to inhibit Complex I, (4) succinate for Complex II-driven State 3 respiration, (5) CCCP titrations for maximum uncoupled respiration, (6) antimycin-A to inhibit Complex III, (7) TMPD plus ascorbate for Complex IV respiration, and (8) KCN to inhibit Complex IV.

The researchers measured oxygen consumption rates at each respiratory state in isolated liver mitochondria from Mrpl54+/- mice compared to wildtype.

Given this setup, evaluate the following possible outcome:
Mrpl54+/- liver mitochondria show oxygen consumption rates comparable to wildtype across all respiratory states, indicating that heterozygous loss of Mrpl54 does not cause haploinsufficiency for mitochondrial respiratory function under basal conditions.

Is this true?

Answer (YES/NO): YES